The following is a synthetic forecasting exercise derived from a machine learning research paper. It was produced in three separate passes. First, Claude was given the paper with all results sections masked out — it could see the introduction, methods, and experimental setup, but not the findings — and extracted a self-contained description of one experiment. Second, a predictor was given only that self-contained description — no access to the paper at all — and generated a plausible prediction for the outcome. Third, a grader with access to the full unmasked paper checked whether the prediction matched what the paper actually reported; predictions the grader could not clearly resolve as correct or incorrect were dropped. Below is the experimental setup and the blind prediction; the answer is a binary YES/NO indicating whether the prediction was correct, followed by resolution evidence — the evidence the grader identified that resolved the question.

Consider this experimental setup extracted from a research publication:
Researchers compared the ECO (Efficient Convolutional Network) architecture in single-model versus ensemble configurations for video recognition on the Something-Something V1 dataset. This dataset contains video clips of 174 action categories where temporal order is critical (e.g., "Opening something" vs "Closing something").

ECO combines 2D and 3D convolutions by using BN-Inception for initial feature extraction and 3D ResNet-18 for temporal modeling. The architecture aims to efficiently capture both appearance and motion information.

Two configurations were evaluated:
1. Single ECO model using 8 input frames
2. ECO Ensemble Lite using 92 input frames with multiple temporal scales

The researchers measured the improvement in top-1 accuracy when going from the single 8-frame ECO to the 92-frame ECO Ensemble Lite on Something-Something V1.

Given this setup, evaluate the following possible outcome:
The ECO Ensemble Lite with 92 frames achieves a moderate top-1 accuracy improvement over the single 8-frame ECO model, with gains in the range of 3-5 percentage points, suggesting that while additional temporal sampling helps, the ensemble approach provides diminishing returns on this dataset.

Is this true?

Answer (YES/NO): NO